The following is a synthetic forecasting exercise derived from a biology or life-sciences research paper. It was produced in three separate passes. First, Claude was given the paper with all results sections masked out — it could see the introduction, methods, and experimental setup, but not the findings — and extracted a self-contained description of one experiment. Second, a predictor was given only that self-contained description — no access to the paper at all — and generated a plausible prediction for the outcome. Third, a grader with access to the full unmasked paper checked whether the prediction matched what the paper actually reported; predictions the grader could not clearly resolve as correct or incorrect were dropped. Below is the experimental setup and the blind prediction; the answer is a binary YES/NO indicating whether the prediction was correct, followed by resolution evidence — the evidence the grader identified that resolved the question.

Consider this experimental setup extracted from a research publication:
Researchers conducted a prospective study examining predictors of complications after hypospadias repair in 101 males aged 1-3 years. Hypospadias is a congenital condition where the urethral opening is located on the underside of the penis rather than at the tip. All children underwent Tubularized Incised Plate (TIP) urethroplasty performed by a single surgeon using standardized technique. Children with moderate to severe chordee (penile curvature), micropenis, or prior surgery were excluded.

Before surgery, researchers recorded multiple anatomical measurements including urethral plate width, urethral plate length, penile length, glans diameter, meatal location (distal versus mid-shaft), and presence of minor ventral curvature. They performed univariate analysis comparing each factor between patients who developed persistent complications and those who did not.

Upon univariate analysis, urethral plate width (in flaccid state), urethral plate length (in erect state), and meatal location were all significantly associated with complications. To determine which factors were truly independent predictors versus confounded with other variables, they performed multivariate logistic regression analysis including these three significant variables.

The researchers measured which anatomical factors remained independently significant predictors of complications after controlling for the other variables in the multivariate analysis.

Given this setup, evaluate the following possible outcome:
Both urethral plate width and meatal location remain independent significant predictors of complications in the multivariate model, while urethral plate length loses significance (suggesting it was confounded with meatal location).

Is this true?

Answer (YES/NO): NO